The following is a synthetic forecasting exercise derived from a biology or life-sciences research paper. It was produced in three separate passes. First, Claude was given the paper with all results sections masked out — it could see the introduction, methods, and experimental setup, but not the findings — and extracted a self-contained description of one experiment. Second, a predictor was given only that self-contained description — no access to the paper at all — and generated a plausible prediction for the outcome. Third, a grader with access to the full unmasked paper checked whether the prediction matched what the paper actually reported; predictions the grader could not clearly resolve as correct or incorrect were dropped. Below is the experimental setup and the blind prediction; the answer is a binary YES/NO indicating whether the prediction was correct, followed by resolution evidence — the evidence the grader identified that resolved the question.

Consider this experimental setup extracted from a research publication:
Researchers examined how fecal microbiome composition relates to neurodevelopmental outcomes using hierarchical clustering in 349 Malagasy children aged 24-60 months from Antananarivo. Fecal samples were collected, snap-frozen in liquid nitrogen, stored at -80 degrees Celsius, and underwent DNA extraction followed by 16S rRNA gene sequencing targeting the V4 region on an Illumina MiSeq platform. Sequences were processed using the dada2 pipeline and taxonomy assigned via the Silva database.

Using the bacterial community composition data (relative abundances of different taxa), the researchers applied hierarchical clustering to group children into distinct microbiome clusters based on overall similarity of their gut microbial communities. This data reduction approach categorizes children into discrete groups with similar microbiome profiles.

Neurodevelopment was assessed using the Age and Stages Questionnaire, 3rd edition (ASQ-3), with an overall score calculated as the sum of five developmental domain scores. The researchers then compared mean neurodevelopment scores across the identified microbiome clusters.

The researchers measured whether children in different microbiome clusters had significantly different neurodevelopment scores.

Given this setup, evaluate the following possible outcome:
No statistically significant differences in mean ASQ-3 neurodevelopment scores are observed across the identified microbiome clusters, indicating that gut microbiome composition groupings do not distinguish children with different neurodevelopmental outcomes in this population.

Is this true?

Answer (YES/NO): YES